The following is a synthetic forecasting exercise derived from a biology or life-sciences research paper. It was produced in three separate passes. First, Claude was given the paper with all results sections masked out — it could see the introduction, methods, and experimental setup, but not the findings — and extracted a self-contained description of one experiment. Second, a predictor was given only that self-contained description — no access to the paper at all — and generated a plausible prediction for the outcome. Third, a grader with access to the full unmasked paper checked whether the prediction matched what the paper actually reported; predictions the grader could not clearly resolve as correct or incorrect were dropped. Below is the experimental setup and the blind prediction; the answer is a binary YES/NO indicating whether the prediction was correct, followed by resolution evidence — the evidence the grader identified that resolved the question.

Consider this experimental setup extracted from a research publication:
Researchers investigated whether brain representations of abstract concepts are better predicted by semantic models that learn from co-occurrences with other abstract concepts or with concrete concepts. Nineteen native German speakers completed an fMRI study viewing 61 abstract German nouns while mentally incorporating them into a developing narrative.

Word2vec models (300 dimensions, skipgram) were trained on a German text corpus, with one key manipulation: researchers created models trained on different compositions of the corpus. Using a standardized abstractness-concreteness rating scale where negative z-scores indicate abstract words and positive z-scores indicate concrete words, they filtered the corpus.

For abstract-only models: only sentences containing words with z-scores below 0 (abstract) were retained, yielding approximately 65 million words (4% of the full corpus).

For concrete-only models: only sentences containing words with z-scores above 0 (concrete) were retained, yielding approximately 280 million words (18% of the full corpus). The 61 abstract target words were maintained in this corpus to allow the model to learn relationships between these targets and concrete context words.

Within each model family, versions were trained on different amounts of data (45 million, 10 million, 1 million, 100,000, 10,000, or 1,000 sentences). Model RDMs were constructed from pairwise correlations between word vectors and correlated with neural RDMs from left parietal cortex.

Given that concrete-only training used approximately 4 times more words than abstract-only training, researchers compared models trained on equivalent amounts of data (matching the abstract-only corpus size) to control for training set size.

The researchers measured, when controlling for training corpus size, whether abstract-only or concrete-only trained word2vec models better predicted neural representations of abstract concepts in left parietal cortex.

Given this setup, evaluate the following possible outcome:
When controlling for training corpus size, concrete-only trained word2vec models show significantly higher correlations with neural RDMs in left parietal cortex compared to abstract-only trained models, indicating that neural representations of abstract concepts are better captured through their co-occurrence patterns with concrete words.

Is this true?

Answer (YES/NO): NO